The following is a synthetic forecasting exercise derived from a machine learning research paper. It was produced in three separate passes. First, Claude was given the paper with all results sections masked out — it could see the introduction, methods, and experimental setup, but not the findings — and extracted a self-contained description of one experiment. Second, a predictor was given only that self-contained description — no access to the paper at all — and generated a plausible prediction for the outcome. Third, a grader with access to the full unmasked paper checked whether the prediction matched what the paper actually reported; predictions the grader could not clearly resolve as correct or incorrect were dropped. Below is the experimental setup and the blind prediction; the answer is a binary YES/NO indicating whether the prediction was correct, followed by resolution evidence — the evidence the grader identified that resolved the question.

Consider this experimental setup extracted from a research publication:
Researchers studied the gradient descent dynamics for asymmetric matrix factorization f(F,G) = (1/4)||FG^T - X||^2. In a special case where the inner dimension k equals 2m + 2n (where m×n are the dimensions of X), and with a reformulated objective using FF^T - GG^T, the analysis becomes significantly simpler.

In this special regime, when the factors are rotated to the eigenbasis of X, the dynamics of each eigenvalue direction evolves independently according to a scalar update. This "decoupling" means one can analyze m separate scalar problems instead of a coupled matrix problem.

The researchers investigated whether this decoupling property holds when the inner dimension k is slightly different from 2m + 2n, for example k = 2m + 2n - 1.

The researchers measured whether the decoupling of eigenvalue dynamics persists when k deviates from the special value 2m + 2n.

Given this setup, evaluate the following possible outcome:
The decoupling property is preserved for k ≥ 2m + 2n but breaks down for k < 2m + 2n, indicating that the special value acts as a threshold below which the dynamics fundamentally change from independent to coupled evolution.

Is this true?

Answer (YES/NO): NO